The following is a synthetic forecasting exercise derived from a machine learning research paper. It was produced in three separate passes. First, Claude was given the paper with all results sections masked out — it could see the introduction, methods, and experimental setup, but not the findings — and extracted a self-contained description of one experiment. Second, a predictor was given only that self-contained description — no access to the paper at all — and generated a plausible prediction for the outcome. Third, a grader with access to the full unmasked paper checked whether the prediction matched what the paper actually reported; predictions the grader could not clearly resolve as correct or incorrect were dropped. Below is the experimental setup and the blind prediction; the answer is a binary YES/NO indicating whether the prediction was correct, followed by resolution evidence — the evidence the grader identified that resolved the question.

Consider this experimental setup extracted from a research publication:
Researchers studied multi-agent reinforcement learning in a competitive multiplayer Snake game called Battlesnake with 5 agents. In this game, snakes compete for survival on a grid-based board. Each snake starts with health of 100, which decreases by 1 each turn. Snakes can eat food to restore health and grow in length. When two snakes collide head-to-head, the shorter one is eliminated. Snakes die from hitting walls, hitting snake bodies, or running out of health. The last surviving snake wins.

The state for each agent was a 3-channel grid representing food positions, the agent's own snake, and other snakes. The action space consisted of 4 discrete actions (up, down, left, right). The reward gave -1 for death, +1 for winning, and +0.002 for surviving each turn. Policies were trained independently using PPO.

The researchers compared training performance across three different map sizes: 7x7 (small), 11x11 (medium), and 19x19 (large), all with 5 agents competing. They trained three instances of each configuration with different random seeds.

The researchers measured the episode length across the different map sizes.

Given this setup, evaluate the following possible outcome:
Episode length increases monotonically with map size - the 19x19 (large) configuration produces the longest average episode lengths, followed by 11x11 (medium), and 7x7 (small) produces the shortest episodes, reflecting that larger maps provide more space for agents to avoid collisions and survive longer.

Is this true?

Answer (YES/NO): YES